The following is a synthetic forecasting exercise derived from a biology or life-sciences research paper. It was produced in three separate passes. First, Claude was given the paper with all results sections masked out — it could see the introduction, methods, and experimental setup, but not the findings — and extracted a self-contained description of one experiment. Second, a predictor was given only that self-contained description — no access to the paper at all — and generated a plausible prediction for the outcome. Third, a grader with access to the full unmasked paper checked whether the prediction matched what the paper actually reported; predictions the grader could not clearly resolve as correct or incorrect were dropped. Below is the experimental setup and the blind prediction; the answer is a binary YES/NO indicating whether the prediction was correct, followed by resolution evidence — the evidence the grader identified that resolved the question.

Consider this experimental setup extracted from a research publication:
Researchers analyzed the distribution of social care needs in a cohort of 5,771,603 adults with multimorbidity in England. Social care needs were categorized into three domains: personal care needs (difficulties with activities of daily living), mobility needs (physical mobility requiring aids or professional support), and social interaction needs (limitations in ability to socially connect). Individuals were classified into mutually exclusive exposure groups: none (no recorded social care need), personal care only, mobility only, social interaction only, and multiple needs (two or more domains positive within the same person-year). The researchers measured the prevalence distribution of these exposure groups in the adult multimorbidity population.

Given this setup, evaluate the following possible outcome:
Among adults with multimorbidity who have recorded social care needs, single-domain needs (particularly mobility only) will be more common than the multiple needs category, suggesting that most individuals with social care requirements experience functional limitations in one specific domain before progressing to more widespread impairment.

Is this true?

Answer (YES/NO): NO